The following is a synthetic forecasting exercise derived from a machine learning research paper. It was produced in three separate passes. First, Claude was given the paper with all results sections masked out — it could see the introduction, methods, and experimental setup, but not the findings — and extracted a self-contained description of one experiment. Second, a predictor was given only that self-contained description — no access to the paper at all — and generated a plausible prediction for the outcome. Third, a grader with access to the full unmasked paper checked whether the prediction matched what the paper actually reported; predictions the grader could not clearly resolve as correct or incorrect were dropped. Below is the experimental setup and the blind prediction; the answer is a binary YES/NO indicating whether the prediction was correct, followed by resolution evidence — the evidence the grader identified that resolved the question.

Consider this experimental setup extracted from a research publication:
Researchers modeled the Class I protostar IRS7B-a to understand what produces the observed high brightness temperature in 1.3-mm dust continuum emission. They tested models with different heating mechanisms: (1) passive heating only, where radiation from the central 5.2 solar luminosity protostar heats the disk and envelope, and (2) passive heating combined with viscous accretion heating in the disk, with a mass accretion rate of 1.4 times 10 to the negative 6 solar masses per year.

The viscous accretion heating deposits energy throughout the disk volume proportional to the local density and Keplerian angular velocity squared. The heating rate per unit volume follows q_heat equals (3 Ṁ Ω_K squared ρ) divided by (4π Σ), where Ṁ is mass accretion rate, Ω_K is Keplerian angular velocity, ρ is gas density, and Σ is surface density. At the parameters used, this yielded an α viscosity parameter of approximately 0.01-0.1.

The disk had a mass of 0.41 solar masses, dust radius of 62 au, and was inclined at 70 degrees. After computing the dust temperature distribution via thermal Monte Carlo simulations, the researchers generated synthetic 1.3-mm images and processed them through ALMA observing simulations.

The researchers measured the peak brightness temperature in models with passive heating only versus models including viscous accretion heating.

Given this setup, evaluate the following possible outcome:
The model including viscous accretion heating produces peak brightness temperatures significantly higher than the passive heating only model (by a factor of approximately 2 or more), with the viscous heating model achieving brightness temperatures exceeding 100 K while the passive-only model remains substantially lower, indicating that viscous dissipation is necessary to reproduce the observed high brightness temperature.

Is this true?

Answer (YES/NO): YES